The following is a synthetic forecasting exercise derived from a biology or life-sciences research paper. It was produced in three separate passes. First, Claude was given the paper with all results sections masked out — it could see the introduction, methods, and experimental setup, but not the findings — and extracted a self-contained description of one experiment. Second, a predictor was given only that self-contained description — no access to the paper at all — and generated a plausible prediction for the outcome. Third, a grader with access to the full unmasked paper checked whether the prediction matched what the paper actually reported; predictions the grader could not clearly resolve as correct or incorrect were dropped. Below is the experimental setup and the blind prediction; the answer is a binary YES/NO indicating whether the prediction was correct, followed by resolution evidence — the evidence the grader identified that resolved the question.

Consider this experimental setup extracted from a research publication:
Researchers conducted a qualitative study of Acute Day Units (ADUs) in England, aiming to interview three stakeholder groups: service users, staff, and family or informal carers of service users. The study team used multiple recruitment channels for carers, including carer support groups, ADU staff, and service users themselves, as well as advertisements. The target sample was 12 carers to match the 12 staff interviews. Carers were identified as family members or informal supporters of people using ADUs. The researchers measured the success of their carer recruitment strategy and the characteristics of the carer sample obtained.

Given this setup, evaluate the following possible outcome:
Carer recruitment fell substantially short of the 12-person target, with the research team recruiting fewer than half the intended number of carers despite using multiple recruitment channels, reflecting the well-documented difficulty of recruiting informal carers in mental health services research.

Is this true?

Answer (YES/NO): YES